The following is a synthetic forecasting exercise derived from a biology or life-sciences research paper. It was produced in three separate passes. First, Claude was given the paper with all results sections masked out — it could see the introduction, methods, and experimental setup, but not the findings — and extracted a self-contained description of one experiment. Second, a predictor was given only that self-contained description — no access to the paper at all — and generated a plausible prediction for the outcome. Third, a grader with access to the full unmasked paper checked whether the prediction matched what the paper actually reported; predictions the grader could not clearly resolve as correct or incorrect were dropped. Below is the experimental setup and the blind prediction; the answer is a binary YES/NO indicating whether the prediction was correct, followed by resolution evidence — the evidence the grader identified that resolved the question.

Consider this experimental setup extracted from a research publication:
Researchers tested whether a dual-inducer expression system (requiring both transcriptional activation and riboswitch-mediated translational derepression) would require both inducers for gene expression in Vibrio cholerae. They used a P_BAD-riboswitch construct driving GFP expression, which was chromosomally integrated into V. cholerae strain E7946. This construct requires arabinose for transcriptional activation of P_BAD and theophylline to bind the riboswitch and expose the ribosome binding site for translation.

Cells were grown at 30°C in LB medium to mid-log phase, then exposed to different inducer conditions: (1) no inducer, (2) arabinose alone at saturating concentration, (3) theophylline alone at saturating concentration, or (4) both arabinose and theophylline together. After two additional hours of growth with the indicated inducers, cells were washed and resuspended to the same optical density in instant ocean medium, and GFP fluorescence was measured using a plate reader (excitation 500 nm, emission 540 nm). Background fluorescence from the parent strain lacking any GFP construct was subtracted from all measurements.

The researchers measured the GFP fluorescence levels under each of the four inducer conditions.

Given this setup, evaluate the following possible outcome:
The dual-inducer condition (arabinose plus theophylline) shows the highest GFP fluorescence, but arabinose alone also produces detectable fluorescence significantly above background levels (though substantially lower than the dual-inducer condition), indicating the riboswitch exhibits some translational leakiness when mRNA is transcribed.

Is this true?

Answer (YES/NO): NO